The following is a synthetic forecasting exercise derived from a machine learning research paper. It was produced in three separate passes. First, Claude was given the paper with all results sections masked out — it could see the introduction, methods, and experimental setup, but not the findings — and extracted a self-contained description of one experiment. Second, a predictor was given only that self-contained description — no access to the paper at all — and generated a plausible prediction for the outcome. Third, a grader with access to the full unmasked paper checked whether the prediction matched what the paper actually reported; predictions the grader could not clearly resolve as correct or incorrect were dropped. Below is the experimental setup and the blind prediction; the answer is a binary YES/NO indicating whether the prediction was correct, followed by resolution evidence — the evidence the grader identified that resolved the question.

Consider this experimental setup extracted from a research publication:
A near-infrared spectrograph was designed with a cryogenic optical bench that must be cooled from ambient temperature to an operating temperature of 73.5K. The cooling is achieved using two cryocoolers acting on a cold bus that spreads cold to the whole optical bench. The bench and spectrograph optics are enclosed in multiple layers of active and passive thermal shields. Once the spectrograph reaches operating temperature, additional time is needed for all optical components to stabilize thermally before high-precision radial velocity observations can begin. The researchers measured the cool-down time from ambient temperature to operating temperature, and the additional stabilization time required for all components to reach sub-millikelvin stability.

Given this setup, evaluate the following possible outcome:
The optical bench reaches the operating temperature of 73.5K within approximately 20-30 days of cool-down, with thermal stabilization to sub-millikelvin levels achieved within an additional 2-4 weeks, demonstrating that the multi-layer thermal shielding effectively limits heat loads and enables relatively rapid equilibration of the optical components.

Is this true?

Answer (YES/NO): NO